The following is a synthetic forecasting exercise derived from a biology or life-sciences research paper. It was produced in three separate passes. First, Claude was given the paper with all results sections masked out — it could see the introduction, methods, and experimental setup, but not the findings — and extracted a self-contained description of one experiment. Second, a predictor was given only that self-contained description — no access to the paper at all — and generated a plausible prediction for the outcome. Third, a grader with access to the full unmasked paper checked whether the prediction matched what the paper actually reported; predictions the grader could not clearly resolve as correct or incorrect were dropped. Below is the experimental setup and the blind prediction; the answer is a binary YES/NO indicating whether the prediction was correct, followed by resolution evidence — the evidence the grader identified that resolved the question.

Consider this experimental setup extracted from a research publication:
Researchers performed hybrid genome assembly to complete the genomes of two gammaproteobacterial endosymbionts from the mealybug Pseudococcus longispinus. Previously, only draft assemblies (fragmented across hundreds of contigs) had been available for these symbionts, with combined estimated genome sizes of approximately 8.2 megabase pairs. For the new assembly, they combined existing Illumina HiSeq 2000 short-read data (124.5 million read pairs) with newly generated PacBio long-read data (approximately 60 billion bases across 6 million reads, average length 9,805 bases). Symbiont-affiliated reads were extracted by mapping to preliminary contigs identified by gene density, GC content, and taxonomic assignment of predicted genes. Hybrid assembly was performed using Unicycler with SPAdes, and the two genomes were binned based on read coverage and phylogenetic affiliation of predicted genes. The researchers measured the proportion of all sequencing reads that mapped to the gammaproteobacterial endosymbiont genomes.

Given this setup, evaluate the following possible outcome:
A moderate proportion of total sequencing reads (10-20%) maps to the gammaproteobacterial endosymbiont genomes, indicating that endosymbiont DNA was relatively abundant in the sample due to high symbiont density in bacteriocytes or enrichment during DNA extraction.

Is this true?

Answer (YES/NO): NO